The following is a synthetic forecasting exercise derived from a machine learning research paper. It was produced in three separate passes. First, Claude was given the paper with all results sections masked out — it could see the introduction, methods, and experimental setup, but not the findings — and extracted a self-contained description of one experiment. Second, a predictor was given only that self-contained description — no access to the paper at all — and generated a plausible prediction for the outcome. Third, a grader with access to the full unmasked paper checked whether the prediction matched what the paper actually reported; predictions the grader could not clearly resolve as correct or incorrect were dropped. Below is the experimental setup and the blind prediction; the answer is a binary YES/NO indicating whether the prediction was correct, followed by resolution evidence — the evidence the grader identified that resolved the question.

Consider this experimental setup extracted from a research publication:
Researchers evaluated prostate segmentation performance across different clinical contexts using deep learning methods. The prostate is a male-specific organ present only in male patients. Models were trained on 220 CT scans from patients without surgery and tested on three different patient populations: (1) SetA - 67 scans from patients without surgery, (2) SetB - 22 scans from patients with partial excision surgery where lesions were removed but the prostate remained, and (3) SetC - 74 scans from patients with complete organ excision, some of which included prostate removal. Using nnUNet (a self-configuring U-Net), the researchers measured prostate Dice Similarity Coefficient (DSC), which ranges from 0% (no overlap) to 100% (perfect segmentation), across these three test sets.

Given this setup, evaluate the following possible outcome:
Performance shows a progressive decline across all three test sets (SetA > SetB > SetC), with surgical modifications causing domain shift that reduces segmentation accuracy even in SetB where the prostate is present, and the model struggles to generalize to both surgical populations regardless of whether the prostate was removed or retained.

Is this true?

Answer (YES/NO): YES